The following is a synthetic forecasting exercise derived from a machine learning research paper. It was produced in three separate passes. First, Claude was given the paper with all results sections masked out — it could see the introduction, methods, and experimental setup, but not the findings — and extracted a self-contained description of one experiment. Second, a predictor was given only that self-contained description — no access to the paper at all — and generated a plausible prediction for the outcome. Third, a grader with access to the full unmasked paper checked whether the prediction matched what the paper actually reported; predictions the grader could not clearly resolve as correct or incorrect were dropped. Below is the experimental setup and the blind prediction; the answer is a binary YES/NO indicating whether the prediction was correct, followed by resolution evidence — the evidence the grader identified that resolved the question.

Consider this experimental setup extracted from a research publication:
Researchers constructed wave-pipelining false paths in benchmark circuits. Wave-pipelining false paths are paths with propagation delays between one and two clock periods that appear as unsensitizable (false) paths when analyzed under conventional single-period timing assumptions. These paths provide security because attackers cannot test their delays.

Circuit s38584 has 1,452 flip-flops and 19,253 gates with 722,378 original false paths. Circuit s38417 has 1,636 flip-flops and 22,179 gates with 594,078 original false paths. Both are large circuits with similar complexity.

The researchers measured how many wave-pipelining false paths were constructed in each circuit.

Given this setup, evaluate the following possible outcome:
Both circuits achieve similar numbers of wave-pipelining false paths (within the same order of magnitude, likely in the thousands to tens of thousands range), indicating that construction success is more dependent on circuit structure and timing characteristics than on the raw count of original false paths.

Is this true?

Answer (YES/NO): NO